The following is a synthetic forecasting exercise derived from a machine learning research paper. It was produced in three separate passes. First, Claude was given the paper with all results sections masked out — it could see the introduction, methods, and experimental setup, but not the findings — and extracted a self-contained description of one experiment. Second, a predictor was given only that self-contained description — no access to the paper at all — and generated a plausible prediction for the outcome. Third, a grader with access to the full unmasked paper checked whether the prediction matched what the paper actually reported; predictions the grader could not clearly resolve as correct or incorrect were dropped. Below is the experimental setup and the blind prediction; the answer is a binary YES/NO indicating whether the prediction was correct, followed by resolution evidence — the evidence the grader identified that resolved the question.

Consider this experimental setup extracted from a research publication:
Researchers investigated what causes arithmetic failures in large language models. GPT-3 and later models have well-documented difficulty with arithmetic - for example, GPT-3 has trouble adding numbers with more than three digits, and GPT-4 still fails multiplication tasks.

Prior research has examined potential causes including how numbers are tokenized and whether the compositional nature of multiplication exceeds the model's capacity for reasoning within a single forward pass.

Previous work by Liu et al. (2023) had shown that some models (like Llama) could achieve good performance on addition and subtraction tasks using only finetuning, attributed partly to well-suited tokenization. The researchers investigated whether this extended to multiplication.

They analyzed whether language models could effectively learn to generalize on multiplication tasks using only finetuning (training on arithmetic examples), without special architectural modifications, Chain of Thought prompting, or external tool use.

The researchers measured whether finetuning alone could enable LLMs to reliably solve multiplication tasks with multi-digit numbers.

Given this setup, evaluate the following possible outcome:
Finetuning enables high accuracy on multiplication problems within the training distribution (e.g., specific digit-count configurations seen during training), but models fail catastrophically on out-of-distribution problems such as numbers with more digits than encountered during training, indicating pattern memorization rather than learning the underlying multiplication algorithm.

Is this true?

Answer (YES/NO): NO